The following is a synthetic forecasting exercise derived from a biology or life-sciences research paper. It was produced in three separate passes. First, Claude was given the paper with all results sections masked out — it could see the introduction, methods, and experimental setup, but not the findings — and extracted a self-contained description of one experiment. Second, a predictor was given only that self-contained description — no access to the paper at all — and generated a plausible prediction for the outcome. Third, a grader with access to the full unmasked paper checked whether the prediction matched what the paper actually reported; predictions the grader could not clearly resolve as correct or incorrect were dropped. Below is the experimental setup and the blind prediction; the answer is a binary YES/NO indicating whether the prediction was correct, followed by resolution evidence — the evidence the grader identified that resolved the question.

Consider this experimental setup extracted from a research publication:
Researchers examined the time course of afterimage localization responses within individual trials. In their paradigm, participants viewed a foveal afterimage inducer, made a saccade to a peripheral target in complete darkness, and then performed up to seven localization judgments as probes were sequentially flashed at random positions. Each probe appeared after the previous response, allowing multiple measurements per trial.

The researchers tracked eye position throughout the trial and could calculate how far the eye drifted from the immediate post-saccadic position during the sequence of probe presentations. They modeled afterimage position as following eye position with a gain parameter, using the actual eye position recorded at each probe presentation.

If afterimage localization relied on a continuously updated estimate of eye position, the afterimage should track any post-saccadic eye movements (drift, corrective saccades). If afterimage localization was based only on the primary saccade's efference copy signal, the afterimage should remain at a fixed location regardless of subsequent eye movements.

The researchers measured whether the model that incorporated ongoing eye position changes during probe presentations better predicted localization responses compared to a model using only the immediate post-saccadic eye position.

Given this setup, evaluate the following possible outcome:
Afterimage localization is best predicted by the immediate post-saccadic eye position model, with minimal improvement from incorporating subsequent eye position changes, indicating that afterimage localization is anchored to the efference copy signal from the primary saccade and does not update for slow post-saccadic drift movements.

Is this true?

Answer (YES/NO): NO